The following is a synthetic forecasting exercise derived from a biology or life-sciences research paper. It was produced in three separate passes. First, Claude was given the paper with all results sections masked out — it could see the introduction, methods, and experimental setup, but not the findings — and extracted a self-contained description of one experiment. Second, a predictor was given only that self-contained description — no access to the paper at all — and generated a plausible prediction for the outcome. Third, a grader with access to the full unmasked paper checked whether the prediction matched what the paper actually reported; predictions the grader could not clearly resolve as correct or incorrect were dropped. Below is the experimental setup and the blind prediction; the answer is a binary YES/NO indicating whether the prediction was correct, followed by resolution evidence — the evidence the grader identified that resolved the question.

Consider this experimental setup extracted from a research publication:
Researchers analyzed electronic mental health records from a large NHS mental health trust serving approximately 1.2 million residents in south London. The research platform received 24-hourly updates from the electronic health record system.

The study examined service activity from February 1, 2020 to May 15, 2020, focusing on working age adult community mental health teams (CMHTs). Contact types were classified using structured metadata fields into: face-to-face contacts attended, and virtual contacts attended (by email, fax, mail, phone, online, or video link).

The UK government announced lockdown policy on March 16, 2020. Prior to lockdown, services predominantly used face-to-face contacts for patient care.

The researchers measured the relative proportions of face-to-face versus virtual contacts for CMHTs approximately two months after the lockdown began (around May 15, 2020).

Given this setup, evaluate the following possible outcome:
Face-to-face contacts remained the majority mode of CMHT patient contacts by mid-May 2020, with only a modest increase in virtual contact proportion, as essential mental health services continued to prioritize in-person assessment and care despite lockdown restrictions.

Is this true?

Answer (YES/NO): NO